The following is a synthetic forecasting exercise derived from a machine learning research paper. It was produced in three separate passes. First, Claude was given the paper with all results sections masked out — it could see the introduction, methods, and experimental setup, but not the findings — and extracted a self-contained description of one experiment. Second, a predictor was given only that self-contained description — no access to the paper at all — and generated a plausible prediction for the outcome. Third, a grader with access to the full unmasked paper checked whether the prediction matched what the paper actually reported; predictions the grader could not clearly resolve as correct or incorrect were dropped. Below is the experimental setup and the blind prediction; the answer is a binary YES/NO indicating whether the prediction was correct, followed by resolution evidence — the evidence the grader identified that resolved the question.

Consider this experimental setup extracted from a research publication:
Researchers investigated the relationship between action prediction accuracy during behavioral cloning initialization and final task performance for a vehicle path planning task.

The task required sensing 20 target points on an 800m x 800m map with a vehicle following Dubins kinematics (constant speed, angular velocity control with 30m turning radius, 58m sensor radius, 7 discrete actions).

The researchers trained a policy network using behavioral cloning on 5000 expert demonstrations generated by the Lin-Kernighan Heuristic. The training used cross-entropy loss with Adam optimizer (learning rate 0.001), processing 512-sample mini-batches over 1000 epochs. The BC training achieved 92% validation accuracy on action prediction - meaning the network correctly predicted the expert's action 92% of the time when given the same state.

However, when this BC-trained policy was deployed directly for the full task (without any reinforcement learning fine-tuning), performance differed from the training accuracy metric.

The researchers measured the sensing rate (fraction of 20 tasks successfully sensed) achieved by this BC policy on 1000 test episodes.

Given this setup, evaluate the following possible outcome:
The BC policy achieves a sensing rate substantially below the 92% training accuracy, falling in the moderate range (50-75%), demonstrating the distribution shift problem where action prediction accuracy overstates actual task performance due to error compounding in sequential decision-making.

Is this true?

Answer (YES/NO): NO